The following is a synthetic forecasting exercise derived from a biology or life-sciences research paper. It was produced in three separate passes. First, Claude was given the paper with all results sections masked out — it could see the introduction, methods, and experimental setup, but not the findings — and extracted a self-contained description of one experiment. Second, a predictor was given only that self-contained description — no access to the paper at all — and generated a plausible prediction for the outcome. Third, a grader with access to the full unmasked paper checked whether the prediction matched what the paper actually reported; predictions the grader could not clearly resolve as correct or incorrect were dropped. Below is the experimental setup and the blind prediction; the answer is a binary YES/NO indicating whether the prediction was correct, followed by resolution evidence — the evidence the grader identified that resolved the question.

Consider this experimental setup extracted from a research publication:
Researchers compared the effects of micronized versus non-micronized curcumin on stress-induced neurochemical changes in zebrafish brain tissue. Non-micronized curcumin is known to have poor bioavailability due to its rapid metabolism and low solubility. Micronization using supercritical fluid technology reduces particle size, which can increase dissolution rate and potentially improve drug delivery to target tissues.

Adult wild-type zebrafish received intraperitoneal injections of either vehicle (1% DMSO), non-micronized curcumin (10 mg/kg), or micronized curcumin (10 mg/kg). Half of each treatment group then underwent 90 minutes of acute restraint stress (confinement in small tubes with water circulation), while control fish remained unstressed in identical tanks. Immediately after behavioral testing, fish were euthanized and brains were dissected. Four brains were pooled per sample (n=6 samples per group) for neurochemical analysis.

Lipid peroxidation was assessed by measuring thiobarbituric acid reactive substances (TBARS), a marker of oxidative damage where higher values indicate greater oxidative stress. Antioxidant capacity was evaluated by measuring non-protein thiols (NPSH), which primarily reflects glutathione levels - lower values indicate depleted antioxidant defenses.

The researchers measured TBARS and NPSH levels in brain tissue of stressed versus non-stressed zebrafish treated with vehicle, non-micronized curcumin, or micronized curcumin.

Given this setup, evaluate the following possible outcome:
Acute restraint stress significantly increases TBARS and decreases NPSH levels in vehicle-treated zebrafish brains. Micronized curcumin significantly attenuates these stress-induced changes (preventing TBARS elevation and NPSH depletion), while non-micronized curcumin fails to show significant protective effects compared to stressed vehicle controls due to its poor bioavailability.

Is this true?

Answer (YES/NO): NO